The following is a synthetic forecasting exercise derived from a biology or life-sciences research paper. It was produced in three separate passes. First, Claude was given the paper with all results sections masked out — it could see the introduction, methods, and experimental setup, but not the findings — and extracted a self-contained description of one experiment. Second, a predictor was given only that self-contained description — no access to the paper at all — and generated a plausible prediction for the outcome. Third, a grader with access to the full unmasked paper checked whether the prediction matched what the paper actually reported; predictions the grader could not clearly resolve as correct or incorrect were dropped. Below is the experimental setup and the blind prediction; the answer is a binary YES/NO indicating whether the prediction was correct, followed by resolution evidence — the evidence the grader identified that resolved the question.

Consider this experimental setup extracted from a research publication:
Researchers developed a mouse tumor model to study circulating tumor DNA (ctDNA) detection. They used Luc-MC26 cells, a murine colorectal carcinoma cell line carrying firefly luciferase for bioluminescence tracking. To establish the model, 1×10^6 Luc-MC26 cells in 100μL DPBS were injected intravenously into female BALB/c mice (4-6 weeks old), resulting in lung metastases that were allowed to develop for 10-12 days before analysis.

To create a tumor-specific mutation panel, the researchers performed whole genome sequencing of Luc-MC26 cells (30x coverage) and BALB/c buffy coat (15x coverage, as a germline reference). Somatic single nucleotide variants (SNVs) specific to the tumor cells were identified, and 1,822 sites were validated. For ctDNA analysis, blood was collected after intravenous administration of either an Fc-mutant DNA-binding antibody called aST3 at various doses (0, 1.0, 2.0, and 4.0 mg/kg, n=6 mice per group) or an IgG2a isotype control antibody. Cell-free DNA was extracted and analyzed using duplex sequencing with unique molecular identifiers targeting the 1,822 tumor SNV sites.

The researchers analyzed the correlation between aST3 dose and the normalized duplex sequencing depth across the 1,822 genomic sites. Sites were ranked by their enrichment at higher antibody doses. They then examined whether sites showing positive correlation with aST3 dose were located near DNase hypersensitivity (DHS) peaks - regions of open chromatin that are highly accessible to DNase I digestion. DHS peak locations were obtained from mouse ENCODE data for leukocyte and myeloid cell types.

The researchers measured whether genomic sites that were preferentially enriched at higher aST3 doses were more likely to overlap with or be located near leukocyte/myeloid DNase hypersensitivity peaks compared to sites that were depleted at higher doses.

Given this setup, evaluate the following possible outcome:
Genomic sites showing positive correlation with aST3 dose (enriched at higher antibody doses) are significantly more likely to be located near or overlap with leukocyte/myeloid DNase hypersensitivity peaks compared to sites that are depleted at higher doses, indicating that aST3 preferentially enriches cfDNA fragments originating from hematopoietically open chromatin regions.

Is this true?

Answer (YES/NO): YES